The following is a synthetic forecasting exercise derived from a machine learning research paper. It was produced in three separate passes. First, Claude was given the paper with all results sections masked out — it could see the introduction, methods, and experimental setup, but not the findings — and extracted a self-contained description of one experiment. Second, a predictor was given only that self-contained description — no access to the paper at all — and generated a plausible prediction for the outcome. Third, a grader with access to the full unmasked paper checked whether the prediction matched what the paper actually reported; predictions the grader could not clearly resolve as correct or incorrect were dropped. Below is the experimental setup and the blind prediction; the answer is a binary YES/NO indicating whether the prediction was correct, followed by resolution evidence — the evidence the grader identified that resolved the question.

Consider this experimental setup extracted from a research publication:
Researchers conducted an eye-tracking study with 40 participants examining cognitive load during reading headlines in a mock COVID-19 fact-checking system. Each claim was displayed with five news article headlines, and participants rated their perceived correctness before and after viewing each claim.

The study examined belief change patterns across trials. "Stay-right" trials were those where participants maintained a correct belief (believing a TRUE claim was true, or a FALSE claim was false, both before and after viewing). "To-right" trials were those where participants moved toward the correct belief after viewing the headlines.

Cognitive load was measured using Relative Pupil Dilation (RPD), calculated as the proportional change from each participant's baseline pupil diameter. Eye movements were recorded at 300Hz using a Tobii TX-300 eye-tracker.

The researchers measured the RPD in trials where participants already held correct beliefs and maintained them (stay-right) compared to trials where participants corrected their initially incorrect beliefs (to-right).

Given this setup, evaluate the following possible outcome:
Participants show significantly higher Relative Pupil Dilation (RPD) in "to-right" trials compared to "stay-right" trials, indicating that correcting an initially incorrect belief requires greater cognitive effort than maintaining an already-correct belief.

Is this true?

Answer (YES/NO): NO